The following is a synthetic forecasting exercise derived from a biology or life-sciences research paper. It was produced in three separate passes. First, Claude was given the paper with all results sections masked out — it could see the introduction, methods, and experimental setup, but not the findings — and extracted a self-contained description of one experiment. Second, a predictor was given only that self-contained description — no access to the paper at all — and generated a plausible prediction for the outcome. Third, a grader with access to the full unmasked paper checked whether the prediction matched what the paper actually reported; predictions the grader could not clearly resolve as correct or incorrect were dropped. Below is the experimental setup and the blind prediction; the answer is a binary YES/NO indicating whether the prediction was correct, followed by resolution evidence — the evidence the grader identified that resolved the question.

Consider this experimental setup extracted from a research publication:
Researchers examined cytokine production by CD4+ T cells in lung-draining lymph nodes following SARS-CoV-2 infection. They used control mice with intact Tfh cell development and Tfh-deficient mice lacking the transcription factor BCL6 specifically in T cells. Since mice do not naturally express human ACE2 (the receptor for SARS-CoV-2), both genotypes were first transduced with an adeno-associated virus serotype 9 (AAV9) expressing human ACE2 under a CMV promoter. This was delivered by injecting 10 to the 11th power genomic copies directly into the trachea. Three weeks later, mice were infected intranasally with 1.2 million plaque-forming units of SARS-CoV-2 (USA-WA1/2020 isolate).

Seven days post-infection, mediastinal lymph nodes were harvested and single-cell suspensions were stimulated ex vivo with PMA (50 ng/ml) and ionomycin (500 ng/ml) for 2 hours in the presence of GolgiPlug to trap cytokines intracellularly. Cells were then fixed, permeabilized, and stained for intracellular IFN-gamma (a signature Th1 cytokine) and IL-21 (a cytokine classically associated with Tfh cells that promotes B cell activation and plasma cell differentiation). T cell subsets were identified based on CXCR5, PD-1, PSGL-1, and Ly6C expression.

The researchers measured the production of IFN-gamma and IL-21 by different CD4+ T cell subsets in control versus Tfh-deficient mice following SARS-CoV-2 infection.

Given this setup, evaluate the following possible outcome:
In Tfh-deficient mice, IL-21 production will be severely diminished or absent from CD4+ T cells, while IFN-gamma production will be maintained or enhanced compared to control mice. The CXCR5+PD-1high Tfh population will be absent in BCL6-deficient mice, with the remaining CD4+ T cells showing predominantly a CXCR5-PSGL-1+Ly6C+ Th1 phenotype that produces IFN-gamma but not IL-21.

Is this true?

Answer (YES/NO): NO